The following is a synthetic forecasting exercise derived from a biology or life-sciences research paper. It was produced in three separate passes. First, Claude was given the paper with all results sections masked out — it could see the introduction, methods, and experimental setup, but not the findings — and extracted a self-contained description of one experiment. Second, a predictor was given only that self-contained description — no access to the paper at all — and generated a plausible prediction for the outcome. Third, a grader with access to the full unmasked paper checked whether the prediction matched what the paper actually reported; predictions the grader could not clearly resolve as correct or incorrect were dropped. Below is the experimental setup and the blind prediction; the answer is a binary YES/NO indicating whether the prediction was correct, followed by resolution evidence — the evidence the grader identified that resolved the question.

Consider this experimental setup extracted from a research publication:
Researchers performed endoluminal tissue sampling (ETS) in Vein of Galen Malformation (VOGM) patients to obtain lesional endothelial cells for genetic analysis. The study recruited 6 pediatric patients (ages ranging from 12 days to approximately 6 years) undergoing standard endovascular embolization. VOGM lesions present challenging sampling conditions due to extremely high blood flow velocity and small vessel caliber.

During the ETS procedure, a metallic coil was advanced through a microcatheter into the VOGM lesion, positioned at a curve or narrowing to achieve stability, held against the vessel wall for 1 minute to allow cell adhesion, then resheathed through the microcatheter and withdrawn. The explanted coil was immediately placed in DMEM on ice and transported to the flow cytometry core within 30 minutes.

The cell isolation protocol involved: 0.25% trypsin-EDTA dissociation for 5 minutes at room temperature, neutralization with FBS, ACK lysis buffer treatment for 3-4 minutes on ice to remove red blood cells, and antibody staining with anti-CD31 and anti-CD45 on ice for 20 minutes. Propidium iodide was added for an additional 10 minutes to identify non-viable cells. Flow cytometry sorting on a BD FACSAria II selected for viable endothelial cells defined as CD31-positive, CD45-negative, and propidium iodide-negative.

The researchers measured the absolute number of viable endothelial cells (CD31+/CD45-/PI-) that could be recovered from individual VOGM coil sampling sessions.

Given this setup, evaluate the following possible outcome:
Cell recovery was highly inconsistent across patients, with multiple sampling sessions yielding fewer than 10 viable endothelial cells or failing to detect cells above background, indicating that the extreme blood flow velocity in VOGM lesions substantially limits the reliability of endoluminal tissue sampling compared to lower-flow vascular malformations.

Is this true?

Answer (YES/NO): NO